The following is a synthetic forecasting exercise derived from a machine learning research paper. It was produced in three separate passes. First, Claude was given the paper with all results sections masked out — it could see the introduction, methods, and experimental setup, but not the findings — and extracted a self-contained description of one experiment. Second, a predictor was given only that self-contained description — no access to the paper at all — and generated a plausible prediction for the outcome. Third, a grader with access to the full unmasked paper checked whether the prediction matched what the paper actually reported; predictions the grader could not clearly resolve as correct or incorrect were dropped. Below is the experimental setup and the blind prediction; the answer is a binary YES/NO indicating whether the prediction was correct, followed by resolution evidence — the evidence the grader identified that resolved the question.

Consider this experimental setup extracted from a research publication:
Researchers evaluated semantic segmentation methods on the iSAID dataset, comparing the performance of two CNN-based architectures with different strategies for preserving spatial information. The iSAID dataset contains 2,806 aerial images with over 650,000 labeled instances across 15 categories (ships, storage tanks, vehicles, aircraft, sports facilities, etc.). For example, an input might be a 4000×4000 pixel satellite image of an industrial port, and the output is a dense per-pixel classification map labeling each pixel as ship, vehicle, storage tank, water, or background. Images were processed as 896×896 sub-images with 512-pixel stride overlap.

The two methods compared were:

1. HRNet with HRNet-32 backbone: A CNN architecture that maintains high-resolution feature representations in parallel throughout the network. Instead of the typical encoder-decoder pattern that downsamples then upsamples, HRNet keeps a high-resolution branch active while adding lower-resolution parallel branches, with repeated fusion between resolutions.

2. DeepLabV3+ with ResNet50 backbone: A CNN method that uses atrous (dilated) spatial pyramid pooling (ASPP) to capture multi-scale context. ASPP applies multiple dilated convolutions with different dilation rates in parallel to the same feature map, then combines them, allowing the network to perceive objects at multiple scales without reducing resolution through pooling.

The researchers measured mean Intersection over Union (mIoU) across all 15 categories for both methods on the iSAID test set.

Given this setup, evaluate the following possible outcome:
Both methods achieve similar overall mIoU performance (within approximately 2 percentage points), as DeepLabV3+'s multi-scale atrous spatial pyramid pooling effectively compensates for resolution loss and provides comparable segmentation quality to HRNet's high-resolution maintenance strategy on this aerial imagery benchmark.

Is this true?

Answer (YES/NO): YES